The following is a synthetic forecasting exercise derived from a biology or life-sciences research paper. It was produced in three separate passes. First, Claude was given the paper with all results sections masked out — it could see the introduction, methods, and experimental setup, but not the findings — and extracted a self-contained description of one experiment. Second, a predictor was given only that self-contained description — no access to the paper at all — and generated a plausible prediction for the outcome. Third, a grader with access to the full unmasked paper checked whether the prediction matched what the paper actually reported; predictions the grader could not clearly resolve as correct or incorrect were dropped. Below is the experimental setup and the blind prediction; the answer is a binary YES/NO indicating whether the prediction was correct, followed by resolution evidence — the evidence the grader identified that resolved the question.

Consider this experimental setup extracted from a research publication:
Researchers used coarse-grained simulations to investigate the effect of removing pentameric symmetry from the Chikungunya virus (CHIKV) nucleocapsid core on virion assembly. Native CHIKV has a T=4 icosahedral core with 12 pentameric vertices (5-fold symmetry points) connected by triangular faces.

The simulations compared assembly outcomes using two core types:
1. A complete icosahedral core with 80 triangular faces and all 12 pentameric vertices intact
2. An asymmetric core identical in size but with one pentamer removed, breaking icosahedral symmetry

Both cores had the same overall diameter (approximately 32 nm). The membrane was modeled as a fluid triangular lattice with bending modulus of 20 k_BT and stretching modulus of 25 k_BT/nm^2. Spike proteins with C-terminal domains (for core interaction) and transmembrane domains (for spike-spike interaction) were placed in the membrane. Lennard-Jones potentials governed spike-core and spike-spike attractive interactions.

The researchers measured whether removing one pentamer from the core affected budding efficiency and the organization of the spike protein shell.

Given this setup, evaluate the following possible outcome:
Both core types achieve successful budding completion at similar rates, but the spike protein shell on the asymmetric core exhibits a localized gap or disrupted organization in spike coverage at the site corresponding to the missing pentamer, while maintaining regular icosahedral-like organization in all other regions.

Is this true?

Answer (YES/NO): NO